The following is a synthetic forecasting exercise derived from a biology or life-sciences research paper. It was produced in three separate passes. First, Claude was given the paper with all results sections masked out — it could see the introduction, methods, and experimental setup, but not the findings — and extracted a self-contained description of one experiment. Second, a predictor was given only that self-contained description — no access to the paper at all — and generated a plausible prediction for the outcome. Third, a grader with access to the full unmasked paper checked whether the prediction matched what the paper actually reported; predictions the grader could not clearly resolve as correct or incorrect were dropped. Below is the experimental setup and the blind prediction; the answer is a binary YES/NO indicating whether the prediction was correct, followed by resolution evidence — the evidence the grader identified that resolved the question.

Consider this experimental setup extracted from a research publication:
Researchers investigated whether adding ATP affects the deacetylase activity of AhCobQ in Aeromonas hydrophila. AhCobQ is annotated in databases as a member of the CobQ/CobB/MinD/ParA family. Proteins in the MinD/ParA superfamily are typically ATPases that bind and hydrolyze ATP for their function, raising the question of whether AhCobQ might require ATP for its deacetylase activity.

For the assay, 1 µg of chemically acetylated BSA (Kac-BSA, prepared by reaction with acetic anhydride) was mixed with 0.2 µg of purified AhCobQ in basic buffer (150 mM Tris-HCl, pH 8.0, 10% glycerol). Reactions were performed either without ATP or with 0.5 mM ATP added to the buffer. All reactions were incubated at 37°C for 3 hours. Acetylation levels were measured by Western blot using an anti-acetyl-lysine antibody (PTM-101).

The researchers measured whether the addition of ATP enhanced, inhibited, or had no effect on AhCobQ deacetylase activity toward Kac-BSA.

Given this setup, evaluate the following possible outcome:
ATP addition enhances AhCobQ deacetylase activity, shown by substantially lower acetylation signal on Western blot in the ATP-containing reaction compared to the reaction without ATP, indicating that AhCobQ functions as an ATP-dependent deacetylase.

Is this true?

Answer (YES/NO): NO